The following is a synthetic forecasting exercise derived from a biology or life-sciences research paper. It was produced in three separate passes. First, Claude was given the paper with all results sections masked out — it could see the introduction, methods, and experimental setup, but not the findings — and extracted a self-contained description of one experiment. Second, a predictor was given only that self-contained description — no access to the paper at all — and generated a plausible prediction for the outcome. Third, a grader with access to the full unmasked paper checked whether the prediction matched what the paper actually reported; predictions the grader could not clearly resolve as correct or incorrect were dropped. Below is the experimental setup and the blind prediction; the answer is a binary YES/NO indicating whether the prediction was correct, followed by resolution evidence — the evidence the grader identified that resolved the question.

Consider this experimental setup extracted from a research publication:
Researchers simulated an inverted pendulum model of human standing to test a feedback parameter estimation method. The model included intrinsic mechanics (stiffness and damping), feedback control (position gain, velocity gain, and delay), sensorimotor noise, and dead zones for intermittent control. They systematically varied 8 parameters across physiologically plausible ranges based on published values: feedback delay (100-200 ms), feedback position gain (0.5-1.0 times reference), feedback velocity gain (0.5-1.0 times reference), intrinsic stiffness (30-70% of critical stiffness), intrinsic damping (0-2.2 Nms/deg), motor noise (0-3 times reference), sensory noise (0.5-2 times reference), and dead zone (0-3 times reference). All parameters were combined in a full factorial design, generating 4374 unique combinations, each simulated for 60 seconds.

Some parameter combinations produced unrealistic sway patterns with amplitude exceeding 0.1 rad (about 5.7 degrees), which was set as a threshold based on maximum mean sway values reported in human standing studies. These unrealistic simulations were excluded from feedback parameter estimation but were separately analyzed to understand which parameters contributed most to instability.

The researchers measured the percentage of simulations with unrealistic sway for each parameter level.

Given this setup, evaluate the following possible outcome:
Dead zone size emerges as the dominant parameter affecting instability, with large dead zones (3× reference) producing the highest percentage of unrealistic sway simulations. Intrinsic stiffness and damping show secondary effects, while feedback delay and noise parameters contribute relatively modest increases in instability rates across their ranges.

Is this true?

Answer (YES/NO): NO